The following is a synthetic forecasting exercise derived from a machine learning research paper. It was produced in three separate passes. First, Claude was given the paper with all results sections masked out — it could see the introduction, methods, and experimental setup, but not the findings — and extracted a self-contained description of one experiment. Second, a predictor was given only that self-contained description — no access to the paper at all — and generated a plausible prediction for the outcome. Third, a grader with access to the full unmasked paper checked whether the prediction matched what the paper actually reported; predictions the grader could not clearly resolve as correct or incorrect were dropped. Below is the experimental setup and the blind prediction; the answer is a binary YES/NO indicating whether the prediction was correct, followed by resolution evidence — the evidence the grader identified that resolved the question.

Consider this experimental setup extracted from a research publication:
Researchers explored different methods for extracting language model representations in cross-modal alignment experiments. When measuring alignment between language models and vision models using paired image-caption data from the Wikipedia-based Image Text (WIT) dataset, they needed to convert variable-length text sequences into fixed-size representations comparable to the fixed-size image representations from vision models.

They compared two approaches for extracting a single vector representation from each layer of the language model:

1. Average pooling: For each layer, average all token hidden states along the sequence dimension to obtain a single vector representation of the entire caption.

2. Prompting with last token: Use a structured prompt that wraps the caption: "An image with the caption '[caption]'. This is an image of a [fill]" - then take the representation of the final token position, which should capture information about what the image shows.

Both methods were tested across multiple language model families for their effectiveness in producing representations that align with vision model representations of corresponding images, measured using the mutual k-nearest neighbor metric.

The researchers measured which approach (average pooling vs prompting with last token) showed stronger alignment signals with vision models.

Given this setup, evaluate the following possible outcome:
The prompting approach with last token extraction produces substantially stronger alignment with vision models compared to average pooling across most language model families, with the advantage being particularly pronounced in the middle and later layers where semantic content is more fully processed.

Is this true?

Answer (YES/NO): NO